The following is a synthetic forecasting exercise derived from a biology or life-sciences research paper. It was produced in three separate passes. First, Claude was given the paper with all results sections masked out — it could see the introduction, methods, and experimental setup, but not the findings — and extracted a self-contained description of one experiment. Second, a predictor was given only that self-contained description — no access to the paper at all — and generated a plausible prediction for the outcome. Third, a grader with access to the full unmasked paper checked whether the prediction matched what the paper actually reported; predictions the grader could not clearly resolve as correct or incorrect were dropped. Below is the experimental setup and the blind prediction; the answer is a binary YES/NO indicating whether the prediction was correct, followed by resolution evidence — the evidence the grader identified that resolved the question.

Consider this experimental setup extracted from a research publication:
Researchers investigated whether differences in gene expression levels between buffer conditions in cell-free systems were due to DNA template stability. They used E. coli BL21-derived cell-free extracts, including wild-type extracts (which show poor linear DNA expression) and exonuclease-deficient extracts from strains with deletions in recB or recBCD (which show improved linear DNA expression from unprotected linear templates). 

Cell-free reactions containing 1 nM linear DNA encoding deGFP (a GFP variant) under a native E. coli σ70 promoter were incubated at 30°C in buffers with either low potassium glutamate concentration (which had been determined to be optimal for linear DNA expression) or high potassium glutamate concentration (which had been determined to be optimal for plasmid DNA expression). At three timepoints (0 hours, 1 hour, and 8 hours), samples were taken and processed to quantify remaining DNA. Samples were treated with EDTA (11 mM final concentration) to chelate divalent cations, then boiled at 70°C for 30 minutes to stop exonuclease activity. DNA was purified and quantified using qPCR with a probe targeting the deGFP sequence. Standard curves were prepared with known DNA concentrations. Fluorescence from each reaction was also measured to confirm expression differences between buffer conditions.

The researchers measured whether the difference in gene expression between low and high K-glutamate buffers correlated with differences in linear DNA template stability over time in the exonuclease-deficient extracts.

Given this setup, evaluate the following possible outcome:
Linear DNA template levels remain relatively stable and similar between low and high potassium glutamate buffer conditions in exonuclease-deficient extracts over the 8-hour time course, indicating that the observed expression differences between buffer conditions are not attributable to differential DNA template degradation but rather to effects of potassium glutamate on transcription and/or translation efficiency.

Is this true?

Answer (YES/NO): YES